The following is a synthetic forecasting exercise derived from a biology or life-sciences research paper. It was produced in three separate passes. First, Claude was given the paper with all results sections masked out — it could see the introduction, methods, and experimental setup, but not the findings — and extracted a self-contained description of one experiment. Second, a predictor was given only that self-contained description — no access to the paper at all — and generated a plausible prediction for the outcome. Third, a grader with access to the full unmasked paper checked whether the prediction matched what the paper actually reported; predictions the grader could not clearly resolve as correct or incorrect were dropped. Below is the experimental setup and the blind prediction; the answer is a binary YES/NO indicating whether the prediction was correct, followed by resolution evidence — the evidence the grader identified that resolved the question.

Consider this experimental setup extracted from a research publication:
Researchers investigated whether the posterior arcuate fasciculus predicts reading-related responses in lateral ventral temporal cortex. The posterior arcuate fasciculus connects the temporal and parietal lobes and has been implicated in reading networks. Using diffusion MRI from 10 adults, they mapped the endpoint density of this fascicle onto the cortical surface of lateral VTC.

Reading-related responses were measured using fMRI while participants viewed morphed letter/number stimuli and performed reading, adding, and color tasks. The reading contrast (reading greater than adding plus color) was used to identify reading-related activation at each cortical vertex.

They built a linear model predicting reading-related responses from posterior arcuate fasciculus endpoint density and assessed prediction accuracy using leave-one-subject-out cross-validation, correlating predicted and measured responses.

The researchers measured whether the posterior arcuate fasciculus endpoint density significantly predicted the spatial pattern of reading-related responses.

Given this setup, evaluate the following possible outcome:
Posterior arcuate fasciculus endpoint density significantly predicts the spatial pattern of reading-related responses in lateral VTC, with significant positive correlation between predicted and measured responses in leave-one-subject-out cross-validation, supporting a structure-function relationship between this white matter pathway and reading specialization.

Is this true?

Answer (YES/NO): NO